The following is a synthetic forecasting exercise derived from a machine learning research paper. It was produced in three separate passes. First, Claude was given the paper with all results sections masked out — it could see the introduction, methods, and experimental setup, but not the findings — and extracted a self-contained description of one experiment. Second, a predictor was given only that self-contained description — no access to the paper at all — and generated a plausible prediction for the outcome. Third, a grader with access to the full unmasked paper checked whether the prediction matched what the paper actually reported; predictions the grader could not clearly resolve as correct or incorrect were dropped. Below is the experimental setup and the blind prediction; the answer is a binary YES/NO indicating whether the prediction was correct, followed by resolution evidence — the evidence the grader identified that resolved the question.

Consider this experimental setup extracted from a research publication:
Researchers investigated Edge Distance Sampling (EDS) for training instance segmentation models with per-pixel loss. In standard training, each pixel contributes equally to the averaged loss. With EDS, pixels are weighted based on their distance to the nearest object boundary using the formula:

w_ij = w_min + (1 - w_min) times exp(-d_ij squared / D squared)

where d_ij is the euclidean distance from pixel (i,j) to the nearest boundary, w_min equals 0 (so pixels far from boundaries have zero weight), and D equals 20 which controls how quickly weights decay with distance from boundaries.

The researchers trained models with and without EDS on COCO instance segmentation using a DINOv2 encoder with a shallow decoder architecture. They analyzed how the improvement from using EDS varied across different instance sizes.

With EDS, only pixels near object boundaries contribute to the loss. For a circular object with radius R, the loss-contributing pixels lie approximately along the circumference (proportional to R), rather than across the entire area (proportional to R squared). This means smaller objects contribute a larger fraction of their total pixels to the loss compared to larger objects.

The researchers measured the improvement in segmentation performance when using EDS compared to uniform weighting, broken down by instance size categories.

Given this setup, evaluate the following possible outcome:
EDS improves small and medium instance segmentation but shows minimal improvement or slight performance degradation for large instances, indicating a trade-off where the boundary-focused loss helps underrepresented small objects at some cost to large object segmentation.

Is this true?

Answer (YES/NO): NO